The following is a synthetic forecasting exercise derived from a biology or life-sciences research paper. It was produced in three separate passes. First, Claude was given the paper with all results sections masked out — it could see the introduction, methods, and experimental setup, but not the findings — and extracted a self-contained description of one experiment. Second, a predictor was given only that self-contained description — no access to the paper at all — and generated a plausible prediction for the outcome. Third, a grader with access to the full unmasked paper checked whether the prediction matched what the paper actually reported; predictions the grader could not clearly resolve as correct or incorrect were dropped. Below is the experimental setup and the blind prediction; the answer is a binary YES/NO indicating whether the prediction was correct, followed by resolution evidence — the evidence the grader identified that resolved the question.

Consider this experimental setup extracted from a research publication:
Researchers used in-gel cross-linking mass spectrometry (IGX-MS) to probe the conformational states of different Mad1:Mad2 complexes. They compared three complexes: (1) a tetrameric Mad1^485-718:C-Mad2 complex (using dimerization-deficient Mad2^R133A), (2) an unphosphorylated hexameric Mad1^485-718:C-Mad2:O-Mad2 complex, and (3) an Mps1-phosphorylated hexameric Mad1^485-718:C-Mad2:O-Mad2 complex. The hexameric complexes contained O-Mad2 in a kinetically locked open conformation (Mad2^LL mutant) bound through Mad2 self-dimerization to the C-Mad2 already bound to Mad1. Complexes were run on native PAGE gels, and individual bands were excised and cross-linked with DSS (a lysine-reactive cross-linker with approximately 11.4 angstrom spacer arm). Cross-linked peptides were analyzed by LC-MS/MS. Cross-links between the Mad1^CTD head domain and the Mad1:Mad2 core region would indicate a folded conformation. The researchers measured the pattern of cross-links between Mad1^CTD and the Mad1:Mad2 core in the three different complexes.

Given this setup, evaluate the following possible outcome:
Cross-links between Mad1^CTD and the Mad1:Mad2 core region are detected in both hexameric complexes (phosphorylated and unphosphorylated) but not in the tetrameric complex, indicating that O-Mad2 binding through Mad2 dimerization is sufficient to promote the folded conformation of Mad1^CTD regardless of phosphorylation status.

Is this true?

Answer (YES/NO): NO